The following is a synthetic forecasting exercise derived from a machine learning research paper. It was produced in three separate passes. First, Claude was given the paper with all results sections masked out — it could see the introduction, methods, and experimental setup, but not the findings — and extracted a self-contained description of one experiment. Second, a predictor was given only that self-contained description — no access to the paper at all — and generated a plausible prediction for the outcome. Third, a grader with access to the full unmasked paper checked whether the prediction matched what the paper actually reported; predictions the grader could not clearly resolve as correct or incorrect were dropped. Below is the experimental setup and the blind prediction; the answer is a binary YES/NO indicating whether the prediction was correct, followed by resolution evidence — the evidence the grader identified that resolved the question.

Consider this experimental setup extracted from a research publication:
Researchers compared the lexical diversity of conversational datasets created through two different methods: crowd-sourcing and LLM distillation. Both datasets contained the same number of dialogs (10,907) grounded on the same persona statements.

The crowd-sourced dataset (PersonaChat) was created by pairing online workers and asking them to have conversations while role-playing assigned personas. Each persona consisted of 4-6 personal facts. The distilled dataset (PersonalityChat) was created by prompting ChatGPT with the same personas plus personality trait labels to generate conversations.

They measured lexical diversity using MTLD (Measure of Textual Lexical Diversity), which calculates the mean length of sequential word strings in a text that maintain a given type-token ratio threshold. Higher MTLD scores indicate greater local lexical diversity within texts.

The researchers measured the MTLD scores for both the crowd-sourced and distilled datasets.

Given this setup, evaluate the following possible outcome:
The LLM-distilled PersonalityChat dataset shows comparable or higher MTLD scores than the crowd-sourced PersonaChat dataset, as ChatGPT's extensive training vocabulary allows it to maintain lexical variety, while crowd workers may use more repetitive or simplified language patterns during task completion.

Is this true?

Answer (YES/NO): YES